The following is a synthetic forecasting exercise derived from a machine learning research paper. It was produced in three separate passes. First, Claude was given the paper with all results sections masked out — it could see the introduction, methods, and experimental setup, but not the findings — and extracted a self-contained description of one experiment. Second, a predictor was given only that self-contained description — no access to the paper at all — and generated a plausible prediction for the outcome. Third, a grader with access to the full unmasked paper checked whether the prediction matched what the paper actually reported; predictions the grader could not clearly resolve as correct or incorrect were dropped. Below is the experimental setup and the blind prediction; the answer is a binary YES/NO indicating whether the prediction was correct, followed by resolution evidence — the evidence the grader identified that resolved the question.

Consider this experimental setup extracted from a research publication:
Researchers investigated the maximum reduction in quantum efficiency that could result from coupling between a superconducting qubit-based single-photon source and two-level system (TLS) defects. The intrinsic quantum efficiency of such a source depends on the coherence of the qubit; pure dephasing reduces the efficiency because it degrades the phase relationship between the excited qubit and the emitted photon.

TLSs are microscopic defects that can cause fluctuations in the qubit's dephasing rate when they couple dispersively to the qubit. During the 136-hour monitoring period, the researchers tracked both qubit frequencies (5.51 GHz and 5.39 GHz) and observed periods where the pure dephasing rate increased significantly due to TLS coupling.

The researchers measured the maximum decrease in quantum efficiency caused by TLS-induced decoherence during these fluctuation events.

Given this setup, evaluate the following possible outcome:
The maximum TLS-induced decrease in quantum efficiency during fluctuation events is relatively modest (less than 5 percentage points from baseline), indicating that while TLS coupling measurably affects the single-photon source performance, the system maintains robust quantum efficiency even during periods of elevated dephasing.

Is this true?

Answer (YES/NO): NO